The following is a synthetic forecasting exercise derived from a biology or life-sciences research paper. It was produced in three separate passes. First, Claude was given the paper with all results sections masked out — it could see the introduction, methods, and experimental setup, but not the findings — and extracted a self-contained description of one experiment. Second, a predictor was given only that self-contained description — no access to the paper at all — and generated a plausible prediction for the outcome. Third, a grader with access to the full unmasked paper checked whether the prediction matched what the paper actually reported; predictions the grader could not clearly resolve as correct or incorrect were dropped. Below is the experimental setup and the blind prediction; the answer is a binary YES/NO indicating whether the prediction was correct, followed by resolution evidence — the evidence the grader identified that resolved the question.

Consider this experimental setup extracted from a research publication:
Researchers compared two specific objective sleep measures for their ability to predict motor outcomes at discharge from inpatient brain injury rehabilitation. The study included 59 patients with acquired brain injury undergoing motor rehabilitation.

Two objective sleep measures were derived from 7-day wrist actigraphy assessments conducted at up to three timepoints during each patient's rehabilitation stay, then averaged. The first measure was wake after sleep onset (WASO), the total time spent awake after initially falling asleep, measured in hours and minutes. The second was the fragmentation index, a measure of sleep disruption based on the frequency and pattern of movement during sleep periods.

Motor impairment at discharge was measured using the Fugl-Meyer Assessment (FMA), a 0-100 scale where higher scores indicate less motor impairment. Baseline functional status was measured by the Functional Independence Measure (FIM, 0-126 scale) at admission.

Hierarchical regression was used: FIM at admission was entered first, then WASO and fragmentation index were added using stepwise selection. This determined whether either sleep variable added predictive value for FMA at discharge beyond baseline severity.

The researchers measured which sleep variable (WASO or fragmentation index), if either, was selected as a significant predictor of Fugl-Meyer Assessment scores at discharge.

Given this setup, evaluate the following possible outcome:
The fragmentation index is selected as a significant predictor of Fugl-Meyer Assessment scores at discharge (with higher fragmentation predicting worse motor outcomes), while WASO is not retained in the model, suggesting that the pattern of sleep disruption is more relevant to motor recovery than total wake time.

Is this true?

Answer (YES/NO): YES